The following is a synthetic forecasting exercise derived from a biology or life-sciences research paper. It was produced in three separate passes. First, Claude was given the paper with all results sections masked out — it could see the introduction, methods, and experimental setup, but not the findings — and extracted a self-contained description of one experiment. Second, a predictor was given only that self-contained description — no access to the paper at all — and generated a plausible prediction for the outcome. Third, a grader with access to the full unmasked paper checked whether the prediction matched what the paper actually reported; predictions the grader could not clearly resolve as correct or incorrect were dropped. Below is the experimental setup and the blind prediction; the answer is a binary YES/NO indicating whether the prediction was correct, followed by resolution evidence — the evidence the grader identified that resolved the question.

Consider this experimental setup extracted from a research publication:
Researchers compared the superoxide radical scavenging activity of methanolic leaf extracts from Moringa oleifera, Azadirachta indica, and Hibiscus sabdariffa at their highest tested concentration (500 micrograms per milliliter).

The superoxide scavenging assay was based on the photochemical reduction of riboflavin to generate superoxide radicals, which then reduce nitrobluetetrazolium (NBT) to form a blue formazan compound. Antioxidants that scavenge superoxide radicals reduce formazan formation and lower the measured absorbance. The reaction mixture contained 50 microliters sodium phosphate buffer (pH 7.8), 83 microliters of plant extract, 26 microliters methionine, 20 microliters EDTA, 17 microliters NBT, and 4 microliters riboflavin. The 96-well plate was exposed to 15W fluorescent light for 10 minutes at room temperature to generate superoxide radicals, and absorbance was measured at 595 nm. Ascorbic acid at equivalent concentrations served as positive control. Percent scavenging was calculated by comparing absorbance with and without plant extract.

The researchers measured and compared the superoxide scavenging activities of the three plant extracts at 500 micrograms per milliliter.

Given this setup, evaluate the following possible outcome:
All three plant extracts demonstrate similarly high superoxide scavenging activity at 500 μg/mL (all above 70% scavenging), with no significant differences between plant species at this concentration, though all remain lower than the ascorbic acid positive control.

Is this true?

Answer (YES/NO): NO